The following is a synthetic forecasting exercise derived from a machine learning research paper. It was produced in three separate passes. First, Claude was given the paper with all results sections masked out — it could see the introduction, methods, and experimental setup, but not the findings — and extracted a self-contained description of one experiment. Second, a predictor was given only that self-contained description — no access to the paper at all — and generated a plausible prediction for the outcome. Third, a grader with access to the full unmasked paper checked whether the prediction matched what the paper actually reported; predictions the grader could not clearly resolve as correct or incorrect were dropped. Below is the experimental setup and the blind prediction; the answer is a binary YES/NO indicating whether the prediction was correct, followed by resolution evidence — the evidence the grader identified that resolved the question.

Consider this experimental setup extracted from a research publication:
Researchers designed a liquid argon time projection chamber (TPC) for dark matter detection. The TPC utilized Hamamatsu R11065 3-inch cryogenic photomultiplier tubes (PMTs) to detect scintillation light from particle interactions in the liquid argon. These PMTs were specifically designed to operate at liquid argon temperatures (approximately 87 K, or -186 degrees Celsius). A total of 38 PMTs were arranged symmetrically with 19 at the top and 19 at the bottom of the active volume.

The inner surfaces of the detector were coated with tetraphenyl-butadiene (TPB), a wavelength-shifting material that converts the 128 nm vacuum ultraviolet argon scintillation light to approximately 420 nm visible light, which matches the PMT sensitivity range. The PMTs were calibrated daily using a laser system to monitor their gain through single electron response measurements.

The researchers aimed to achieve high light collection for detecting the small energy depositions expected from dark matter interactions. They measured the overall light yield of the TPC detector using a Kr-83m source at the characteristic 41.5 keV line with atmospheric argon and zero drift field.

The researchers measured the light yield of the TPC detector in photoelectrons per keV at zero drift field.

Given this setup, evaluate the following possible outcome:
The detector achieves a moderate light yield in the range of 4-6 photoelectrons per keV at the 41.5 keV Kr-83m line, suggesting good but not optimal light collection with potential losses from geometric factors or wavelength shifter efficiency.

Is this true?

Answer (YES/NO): NO